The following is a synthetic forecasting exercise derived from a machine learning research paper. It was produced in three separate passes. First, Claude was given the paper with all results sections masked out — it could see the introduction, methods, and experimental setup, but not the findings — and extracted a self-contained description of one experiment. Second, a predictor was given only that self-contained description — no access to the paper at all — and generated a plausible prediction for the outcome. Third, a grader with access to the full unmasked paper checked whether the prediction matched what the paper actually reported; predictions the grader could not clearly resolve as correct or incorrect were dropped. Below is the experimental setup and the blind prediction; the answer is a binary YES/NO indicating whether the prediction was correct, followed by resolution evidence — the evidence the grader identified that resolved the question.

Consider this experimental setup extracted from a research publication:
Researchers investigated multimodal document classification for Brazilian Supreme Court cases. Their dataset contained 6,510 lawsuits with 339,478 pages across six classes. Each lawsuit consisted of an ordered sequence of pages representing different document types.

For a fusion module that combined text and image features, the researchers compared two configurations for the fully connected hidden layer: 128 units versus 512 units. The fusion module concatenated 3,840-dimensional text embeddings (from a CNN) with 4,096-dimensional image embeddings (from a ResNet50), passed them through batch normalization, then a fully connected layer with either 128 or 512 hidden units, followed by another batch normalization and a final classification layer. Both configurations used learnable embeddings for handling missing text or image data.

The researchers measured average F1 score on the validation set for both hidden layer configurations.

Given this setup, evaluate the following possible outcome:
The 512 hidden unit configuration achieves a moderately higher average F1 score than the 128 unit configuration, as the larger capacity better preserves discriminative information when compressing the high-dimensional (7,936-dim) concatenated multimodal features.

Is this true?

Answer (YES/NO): NO